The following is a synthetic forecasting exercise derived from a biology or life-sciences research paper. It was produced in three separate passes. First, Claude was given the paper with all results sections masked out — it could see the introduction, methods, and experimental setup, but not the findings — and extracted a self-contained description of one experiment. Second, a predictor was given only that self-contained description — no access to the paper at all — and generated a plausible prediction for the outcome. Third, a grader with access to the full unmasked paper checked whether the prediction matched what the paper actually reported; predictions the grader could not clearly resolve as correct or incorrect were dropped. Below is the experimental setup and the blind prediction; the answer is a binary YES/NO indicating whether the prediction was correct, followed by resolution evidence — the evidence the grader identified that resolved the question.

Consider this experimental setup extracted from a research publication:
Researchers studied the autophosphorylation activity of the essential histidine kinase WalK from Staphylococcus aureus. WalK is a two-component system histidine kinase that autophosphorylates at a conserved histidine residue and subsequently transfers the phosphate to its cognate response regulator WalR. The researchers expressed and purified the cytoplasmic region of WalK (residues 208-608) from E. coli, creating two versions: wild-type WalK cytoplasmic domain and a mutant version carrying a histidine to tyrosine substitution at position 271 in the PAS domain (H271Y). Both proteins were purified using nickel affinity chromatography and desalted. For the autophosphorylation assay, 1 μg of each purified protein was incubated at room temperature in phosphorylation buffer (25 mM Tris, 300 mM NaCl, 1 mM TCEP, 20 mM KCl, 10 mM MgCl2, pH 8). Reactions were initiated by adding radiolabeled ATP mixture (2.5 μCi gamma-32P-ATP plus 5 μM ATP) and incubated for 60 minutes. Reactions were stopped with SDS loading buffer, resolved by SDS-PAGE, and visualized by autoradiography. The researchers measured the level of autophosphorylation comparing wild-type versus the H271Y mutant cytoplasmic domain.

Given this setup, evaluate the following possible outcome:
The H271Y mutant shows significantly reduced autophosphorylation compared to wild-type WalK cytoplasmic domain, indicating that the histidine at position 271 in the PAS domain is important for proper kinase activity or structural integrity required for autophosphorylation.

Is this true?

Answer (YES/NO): NO